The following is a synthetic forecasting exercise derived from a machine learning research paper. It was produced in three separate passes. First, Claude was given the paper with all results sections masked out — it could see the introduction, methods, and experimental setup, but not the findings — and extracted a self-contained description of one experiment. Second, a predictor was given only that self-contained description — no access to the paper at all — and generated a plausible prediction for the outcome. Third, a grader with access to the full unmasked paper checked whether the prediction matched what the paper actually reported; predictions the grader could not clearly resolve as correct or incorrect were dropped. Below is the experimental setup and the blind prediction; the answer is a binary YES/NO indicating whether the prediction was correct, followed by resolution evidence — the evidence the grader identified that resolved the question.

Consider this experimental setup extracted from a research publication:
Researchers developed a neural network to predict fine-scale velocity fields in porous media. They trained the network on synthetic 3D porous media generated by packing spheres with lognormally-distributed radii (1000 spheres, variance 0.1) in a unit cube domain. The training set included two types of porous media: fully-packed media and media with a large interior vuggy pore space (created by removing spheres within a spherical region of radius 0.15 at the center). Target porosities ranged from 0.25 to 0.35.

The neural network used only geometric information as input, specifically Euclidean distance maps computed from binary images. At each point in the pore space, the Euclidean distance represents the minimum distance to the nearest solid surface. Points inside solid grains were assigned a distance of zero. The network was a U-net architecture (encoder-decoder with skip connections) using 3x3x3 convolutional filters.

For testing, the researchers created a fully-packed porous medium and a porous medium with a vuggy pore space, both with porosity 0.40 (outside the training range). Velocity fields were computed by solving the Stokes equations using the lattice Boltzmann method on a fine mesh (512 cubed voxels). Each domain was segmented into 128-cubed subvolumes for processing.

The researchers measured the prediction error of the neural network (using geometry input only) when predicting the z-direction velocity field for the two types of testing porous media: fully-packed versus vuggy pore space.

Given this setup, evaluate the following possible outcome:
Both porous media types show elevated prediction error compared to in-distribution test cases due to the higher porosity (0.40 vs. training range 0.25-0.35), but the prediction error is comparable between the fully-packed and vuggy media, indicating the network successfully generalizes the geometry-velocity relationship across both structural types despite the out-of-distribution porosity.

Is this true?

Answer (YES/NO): NO